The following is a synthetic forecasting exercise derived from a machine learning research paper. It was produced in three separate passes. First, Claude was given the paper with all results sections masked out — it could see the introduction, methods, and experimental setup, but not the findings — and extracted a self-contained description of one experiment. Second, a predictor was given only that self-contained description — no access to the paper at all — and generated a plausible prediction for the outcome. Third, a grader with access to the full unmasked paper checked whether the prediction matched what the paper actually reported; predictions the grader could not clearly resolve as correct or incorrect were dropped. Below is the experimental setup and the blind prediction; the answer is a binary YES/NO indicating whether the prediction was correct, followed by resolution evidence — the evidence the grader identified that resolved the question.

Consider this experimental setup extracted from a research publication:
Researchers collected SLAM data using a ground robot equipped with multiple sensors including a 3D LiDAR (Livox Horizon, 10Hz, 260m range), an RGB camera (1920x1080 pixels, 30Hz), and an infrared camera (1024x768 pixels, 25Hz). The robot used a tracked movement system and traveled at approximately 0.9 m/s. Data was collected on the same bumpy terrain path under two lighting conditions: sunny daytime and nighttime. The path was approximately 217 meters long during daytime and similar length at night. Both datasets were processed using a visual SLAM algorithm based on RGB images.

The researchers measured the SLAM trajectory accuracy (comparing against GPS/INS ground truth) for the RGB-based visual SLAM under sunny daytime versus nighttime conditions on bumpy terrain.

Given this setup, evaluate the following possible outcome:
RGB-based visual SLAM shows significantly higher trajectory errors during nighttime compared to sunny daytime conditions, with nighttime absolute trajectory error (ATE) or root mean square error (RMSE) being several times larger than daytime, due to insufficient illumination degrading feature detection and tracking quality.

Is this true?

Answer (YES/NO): NO